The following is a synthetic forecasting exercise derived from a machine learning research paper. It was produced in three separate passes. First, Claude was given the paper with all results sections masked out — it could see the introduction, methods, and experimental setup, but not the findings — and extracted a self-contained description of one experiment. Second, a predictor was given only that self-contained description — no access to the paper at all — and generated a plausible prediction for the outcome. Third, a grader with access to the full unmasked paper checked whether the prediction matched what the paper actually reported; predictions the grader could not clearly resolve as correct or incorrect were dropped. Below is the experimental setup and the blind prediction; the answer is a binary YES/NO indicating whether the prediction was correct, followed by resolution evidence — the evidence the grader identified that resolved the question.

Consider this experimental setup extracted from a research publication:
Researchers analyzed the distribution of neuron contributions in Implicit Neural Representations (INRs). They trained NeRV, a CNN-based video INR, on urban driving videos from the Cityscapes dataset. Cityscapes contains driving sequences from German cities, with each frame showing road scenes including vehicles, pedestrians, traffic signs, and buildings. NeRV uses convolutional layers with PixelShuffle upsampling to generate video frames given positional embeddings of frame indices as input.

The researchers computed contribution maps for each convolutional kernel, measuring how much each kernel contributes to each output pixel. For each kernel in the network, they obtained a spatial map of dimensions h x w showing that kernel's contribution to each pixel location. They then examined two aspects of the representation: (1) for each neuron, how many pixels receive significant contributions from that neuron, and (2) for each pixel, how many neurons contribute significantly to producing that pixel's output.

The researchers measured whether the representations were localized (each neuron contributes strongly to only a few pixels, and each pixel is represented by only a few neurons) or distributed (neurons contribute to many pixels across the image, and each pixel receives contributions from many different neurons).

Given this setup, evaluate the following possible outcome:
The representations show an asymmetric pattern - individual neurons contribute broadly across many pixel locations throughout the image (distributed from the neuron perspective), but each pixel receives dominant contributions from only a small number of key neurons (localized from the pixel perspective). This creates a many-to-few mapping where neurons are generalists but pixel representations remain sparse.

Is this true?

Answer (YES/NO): NO